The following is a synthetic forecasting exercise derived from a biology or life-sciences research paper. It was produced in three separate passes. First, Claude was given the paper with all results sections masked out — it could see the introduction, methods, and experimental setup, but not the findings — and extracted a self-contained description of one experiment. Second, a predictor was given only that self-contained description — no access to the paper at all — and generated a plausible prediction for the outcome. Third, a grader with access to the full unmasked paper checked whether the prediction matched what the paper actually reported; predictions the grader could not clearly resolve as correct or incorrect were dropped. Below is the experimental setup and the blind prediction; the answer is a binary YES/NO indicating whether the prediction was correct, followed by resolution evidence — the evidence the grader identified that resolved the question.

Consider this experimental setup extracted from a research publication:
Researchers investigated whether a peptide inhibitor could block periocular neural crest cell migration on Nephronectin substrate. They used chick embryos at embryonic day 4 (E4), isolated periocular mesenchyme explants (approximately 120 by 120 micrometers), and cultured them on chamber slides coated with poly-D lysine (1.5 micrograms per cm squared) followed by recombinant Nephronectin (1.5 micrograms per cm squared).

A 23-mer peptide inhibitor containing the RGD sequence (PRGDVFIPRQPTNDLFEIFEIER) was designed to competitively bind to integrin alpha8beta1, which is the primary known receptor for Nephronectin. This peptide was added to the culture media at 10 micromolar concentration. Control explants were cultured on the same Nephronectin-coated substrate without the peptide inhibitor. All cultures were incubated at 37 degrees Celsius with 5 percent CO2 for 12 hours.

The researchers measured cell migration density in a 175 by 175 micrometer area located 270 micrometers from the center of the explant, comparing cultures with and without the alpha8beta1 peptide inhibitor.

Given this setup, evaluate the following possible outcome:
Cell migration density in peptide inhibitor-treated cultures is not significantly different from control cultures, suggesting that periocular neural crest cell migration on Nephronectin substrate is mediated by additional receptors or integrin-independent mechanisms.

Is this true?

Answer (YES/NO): NO